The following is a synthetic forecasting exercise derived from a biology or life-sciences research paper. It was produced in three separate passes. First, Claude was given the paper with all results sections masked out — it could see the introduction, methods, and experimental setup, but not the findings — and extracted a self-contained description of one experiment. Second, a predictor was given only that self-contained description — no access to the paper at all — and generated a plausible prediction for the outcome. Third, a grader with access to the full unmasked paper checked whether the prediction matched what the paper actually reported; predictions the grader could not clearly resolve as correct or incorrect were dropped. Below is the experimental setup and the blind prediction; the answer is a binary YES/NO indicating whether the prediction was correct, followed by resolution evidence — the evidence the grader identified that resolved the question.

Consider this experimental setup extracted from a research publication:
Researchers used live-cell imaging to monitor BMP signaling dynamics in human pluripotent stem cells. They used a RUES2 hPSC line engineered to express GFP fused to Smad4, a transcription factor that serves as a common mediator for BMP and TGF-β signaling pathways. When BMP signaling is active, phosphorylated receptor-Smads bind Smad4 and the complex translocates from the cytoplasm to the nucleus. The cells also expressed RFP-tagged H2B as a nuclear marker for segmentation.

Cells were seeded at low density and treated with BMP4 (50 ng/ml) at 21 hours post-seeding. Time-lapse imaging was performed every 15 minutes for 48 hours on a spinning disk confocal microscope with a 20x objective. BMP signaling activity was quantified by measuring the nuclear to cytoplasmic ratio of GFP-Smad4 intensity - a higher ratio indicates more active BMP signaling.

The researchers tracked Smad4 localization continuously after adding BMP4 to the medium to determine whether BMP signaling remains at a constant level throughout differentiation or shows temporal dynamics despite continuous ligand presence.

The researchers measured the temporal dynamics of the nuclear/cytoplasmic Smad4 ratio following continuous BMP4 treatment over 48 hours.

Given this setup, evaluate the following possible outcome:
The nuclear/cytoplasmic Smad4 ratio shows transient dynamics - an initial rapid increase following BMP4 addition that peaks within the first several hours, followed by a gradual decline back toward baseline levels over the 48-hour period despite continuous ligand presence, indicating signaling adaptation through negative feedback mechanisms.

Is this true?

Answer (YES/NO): NO